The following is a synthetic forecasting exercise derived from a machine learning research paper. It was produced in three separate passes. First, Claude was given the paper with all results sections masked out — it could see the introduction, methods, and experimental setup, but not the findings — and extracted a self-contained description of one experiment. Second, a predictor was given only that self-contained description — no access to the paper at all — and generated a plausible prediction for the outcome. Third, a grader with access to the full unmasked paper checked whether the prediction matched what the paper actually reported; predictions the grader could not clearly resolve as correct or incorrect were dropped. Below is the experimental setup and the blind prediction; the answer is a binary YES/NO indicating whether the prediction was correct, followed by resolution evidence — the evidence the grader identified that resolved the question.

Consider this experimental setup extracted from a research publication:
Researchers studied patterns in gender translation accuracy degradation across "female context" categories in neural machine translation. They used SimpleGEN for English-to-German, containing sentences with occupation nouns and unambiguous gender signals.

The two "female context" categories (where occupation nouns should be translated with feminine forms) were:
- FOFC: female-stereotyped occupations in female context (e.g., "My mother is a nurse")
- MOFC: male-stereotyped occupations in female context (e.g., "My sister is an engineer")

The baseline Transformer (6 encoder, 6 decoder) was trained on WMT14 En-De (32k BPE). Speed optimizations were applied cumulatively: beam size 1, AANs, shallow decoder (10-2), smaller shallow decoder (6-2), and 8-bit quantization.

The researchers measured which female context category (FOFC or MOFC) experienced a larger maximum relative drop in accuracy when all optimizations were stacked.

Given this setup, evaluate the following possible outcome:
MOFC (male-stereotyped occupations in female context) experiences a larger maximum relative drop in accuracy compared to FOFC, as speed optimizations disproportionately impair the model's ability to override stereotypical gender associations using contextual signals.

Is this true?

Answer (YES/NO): YES